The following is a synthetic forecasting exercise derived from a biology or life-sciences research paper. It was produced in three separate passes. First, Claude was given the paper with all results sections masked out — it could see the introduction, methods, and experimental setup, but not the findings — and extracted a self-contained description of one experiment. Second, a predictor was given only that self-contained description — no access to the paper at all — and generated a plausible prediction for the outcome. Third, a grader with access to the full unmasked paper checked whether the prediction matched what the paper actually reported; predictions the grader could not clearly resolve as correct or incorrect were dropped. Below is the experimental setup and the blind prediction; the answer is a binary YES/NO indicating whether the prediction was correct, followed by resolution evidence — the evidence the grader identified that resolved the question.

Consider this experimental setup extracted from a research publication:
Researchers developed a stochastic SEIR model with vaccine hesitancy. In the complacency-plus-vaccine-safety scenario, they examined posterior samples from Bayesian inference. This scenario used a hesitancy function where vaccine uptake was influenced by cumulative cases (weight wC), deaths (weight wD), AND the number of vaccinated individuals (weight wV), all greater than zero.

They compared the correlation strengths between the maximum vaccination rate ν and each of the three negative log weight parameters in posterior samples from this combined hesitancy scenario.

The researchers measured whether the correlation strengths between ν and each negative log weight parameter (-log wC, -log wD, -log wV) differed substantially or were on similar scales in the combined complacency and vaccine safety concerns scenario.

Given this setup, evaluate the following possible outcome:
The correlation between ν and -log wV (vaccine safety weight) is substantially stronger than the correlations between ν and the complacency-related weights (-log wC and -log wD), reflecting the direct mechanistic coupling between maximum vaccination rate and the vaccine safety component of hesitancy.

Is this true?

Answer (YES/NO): NO